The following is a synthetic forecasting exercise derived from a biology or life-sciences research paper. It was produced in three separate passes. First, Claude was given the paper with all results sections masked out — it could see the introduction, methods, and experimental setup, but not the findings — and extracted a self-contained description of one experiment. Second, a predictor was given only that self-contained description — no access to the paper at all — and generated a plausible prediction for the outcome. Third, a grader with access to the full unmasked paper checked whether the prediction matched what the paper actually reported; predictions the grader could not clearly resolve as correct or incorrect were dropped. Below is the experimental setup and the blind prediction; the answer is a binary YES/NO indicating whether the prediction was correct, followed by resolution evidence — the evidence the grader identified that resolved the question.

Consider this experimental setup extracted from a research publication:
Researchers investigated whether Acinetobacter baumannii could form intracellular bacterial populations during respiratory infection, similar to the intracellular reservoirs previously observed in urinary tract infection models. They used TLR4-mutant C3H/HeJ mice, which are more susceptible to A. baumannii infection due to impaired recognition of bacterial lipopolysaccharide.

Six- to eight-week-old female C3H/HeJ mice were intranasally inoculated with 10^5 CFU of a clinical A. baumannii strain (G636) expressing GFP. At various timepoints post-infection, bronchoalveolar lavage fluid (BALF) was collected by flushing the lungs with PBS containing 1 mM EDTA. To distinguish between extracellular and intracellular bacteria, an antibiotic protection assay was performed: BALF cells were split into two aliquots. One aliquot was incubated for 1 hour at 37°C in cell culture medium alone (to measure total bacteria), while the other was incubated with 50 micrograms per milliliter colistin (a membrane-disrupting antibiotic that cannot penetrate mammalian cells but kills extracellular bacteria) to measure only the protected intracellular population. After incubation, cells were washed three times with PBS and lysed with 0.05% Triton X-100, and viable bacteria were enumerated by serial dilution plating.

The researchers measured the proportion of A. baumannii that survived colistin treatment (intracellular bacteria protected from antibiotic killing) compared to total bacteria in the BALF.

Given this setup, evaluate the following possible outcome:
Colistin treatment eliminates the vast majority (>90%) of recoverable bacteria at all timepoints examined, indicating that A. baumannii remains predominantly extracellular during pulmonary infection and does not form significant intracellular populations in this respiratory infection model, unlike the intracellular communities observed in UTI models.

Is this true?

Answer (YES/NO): NO